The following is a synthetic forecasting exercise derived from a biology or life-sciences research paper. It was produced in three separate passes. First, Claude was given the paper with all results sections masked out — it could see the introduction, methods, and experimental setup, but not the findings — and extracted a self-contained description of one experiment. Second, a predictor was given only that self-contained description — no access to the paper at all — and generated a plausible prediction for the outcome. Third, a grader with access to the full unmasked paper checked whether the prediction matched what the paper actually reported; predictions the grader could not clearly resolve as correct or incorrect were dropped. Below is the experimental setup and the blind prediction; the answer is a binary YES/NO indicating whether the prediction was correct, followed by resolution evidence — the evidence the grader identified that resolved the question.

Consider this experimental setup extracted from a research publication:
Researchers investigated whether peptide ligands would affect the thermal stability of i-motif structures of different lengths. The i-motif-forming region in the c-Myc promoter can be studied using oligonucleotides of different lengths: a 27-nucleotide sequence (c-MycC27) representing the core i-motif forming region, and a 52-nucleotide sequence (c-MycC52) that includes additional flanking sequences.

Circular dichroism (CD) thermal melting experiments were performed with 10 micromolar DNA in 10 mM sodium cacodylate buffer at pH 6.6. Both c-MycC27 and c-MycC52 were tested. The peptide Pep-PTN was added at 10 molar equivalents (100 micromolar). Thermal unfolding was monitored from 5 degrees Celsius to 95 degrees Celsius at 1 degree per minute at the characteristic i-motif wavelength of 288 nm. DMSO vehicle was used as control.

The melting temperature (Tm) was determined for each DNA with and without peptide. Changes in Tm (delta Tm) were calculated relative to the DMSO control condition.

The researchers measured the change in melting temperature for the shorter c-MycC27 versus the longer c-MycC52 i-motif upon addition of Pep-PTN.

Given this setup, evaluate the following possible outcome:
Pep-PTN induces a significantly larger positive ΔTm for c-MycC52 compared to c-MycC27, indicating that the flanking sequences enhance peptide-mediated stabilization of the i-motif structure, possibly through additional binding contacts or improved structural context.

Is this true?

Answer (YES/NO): NO